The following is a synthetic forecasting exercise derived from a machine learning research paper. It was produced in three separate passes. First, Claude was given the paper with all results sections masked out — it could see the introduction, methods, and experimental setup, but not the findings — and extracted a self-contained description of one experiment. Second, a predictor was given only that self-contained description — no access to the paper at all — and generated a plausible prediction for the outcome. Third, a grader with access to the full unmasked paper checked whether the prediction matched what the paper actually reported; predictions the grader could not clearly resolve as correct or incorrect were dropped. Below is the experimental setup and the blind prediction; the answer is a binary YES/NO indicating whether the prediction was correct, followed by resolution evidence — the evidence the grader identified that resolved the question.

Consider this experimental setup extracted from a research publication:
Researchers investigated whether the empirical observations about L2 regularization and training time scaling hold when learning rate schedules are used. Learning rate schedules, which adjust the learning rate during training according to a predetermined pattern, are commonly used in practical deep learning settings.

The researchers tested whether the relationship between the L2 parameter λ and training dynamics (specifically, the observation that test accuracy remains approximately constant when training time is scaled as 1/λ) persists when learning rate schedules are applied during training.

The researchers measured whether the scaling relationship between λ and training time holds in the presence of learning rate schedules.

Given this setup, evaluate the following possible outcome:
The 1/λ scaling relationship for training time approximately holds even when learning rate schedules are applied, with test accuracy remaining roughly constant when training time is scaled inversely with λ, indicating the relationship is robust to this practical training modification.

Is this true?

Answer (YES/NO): YES